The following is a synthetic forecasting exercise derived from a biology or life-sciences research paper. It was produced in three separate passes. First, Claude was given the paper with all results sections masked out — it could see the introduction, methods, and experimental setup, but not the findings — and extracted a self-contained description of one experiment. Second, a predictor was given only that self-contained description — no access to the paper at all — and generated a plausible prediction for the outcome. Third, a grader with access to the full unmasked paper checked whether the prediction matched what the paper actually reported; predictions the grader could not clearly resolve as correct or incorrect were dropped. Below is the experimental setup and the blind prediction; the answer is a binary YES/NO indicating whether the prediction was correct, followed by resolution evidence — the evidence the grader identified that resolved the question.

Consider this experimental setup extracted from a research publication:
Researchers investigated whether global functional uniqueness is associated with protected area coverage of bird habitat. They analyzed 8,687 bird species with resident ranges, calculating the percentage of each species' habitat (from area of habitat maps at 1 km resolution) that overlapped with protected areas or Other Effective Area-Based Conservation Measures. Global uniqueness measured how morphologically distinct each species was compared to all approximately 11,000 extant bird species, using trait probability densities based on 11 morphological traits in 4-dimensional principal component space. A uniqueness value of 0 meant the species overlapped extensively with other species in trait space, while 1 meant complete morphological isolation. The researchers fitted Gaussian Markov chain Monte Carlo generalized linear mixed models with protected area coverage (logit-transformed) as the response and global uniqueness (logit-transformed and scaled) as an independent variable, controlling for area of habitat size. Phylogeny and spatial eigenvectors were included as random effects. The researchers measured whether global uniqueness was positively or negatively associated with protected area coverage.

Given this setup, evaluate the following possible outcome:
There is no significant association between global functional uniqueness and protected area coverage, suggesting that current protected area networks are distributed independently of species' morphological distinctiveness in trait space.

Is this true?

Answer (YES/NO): NO